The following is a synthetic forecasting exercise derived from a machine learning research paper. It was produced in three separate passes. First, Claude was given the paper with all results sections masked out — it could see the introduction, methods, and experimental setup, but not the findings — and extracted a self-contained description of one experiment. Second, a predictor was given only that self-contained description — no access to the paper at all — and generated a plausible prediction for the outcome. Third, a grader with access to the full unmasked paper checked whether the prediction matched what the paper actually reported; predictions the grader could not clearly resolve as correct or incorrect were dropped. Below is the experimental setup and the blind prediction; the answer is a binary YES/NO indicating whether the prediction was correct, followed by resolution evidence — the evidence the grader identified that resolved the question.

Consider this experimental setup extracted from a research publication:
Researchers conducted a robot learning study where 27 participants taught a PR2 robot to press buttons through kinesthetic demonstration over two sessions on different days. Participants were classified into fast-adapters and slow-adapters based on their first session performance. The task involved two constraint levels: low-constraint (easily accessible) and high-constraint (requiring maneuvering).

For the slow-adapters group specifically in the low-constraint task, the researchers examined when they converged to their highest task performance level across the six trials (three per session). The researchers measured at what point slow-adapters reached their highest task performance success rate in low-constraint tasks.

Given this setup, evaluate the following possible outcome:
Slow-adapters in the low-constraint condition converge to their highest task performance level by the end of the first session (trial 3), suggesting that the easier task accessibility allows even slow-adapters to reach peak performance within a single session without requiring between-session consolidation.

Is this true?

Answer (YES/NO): YES